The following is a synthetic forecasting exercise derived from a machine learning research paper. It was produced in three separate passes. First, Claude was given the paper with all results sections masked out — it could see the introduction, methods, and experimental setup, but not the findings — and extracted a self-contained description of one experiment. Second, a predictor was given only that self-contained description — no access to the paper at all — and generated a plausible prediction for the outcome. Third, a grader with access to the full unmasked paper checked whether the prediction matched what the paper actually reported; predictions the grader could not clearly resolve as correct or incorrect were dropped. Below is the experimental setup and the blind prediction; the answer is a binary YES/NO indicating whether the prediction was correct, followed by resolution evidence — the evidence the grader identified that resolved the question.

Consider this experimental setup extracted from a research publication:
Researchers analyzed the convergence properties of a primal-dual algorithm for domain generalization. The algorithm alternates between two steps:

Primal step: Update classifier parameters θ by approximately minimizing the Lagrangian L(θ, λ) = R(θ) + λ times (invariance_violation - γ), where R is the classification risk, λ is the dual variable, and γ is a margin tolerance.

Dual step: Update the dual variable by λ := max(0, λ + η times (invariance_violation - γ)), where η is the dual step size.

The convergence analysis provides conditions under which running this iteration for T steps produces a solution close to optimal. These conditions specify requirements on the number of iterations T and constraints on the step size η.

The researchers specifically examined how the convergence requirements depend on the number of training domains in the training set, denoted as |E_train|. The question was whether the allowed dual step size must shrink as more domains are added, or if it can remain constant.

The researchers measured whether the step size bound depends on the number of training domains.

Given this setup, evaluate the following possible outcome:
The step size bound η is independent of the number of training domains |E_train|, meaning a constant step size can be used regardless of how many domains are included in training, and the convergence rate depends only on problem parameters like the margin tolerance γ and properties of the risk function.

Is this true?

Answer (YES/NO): NO